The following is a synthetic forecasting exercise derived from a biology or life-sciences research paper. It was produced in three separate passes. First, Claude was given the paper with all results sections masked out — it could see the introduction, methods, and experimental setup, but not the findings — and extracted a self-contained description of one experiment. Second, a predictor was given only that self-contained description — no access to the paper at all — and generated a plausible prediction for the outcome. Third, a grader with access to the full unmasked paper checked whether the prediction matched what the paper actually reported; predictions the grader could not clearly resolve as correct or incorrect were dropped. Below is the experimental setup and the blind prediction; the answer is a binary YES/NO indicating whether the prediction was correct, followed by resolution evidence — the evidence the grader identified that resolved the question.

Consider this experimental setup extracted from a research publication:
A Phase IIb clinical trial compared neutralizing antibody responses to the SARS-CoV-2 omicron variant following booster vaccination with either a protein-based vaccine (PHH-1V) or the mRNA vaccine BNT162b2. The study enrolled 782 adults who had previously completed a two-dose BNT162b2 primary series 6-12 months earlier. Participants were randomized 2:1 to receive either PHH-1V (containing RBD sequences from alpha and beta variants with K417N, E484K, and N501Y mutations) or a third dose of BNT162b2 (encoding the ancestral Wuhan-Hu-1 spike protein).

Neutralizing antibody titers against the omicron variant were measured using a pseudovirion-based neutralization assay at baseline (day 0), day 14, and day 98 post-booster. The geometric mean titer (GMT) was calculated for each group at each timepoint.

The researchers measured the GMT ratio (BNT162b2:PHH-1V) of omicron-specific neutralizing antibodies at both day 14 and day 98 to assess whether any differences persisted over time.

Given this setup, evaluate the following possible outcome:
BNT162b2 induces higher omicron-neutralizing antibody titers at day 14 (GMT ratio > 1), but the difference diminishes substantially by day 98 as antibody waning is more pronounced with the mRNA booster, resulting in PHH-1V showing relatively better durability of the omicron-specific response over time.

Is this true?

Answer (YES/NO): NO